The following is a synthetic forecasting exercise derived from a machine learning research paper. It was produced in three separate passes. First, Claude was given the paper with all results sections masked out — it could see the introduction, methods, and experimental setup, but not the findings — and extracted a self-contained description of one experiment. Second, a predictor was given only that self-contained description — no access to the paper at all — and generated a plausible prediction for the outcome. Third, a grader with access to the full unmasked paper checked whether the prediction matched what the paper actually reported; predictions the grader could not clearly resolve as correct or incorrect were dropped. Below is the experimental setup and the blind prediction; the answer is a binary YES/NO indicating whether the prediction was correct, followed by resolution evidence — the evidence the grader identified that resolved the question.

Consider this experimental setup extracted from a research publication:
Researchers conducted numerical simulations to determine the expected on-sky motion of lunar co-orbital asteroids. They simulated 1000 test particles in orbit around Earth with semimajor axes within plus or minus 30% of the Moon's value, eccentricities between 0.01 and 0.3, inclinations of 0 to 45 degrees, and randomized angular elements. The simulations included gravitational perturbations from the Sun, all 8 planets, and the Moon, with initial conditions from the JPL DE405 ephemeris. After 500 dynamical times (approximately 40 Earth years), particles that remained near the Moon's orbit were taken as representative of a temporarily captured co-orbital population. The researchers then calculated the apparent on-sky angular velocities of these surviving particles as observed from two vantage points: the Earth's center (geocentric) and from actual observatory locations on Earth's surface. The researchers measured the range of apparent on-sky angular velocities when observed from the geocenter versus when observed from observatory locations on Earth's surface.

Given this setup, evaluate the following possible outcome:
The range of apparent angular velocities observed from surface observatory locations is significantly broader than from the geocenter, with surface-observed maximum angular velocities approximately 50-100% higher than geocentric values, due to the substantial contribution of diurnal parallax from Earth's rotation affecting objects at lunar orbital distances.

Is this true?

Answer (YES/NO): NO